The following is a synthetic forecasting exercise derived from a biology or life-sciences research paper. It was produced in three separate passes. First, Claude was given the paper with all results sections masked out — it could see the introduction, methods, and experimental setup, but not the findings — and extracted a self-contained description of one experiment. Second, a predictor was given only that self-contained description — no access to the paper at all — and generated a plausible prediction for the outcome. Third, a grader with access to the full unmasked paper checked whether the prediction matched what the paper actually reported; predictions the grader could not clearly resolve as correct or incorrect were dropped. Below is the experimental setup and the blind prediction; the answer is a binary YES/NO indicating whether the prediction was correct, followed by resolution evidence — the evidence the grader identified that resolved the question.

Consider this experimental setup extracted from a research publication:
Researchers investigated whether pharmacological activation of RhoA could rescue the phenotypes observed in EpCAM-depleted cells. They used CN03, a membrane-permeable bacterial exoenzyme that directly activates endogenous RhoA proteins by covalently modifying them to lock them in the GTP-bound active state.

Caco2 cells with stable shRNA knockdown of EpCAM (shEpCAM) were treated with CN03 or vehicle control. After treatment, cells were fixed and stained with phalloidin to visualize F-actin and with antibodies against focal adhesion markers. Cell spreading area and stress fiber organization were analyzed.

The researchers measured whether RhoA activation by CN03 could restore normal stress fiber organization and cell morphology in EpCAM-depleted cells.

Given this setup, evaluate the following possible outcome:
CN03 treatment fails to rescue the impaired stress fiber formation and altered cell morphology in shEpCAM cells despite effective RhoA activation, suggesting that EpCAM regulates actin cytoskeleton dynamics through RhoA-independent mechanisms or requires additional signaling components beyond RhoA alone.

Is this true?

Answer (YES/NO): NO